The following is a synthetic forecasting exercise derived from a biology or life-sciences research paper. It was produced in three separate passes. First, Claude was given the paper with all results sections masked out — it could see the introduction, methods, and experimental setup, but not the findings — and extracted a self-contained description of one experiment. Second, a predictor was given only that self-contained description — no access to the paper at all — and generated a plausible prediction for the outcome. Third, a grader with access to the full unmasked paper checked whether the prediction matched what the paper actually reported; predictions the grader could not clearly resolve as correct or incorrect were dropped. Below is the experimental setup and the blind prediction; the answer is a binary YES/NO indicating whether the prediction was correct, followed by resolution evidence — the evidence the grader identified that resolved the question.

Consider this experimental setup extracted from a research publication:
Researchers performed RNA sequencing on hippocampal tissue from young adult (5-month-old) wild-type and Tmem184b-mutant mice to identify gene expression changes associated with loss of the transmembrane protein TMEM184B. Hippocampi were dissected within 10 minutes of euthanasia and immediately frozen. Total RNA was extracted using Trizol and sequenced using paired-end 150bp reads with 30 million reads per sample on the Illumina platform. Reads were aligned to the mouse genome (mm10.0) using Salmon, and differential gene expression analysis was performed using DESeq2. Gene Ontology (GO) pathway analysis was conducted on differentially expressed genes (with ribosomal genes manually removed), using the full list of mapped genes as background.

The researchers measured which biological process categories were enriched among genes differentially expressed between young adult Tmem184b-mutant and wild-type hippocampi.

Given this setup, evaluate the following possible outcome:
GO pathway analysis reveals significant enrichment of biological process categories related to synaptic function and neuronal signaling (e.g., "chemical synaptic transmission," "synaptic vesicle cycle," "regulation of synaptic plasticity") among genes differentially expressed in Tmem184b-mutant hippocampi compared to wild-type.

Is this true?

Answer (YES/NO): YES